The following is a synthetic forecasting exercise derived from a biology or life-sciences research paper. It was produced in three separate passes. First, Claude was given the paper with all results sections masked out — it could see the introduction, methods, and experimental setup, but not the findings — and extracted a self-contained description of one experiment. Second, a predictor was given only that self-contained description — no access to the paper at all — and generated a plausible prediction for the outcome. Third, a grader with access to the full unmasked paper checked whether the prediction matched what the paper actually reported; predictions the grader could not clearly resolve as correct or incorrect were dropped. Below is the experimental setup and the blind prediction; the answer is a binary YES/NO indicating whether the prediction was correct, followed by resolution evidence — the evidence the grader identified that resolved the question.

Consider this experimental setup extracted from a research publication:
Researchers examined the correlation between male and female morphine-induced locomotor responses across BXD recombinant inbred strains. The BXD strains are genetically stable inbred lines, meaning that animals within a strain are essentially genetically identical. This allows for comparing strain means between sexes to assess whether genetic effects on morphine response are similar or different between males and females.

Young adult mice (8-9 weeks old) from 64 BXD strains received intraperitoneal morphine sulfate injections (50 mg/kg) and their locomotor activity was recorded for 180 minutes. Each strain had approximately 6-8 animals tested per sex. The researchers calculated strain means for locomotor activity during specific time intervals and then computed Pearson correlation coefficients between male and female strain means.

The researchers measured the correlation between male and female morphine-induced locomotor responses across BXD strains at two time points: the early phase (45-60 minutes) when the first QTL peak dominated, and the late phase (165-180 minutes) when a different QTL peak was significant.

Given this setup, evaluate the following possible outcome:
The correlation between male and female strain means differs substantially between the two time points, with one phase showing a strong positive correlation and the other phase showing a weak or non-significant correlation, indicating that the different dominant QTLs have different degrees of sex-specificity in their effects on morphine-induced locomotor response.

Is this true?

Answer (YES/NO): NO